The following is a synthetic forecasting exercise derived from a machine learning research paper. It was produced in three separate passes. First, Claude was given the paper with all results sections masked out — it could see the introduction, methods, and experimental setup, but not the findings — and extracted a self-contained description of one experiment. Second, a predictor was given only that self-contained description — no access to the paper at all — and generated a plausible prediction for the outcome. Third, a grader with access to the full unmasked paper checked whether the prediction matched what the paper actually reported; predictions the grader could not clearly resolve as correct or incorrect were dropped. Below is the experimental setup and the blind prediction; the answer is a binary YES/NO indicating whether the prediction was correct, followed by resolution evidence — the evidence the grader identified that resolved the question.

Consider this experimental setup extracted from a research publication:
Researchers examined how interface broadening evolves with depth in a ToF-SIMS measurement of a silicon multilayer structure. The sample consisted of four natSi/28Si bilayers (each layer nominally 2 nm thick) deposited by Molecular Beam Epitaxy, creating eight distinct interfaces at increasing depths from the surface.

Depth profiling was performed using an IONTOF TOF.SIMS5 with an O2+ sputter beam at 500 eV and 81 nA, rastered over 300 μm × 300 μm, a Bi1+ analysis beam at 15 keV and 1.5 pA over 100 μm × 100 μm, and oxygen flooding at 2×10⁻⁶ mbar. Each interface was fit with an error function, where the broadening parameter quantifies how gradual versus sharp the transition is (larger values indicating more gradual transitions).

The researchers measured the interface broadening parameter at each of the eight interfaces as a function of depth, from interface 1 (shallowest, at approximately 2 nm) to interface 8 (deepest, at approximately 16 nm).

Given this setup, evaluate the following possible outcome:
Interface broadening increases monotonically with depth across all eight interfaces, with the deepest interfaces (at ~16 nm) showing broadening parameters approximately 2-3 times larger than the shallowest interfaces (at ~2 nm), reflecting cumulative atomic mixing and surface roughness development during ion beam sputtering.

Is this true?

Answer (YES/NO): NO